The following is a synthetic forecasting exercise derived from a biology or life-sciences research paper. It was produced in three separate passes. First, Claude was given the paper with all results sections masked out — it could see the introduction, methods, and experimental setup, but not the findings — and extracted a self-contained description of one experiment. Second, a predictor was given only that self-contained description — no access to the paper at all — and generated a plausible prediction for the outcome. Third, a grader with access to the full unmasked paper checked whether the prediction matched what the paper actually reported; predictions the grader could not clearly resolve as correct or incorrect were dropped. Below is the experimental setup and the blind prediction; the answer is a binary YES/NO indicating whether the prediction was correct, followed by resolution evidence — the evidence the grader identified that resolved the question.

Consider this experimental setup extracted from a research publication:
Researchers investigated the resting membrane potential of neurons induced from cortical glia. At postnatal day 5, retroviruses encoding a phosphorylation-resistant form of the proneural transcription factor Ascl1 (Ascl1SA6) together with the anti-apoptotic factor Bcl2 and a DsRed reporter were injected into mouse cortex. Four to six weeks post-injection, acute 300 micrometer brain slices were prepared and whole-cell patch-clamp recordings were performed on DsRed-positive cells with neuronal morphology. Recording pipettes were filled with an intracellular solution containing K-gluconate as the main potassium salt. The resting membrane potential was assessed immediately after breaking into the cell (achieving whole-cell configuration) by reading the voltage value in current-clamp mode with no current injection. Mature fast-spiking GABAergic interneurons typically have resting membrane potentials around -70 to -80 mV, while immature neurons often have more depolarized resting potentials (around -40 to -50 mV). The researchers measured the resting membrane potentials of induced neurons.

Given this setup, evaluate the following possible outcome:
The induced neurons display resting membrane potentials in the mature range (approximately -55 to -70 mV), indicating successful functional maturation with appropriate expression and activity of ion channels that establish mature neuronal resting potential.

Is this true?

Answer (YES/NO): NO